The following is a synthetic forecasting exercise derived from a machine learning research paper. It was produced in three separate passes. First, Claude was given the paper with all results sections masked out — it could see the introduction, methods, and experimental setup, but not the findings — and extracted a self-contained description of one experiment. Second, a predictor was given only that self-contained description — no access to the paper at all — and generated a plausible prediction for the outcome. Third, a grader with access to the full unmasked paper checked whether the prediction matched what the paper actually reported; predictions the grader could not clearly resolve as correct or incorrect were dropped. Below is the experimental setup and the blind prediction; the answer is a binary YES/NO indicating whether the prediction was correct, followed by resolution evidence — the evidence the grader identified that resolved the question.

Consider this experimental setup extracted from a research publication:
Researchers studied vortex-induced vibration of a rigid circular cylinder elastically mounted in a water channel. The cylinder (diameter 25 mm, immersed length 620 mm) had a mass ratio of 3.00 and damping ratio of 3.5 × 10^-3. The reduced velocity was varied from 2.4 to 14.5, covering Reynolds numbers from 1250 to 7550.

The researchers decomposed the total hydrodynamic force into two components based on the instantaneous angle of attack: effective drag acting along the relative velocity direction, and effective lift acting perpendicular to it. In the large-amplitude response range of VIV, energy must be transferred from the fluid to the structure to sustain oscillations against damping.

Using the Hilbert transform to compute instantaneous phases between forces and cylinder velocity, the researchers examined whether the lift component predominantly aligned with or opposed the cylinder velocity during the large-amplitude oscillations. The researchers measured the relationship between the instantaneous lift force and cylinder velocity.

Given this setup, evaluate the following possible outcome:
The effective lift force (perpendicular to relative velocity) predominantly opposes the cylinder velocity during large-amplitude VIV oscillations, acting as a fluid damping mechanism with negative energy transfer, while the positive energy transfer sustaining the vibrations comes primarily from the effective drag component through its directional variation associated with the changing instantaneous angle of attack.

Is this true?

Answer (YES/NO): NO